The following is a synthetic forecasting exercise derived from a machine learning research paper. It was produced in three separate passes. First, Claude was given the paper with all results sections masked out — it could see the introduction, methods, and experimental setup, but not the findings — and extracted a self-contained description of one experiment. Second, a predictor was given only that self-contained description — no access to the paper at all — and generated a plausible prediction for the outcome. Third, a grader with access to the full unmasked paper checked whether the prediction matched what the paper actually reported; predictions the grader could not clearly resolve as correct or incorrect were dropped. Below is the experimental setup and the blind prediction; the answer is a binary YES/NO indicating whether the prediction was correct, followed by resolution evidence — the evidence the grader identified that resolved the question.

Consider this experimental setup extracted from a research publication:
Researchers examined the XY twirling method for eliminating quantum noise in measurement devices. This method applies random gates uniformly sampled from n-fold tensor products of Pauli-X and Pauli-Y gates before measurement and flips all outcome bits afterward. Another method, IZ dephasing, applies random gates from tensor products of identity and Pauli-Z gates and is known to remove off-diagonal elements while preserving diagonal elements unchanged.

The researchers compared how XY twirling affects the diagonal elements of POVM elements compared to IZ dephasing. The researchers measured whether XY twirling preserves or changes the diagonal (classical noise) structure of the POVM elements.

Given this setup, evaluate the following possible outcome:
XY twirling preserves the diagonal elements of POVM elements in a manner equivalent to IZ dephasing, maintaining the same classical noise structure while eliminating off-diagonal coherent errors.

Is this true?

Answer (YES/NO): NO